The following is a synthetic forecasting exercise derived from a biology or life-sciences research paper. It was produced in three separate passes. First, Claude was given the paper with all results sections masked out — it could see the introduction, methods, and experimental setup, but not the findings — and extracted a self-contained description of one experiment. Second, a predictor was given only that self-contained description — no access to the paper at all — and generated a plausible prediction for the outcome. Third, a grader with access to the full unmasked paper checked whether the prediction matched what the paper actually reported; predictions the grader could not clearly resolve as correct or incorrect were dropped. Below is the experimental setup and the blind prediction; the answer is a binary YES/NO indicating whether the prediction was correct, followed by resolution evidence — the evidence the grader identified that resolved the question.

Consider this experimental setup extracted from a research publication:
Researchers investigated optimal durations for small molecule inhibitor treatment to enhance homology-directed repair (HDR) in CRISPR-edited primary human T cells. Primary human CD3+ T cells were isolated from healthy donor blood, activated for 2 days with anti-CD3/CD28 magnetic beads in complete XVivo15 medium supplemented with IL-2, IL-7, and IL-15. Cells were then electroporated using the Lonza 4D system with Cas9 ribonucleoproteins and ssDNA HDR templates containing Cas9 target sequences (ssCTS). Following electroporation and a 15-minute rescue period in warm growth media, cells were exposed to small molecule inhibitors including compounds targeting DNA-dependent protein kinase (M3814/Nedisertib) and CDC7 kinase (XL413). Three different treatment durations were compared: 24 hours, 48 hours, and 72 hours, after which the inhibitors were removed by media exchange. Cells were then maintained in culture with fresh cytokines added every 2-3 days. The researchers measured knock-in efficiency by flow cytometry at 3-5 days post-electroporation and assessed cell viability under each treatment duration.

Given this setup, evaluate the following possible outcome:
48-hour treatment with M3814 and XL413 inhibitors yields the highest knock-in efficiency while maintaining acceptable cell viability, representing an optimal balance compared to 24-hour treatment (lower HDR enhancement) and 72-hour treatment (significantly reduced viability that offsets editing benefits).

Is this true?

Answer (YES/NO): NO